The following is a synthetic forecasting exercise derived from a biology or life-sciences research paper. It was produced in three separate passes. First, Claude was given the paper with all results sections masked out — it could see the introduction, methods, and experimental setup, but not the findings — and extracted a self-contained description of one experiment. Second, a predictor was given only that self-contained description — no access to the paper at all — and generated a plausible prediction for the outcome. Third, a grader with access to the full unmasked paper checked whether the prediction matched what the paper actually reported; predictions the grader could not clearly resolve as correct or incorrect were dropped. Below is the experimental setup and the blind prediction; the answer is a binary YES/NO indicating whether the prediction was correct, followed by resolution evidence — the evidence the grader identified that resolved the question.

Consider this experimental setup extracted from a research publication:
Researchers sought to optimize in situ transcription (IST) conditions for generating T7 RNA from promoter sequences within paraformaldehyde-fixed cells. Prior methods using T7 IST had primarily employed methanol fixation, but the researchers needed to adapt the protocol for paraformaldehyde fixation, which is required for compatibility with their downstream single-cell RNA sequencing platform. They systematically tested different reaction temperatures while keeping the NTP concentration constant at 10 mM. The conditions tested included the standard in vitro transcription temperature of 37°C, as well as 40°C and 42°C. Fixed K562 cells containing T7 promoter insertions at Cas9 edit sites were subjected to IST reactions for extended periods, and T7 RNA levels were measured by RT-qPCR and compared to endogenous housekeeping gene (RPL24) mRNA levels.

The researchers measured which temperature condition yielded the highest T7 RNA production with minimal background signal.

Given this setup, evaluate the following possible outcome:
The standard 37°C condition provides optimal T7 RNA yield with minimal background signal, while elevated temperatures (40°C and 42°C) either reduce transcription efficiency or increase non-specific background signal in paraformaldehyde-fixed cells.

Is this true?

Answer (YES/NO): NO